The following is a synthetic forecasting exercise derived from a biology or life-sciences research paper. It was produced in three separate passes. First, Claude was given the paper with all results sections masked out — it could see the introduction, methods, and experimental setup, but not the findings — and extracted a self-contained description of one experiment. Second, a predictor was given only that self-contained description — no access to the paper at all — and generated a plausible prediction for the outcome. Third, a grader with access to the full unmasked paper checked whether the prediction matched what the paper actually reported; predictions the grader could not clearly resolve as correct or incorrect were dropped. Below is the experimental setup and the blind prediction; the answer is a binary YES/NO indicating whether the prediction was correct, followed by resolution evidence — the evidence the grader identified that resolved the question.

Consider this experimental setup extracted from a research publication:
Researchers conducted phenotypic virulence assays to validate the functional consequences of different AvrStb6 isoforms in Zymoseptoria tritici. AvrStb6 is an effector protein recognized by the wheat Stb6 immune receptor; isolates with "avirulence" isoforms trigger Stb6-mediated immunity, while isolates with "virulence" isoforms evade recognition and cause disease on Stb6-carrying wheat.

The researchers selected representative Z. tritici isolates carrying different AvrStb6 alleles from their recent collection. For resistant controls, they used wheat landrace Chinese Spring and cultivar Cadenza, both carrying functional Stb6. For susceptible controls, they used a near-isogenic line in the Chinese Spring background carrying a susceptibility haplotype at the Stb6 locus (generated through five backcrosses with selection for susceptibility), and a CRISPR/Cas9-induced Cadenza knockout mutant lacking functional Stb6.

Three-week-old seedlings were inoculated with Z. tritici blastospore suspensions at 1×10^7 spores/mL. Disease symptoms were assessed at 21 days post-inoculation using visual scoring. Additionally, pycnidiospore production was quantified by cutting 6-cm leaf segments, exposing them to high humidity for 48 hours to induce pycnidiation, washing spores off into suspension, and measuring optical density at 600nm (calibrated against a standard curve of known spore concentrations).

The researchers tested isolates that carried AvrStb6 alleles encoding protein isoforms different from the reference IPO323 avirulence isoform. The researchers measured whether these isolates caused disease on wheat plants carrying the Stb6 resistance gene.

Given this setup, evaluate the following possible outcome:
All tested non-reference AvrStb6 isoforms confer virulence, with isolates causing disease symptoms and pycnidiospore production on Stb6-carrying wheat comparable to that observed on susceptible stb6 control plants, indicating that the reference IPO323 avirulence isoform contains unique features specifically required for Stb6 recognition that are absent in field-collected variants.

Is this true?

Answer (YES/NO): NO